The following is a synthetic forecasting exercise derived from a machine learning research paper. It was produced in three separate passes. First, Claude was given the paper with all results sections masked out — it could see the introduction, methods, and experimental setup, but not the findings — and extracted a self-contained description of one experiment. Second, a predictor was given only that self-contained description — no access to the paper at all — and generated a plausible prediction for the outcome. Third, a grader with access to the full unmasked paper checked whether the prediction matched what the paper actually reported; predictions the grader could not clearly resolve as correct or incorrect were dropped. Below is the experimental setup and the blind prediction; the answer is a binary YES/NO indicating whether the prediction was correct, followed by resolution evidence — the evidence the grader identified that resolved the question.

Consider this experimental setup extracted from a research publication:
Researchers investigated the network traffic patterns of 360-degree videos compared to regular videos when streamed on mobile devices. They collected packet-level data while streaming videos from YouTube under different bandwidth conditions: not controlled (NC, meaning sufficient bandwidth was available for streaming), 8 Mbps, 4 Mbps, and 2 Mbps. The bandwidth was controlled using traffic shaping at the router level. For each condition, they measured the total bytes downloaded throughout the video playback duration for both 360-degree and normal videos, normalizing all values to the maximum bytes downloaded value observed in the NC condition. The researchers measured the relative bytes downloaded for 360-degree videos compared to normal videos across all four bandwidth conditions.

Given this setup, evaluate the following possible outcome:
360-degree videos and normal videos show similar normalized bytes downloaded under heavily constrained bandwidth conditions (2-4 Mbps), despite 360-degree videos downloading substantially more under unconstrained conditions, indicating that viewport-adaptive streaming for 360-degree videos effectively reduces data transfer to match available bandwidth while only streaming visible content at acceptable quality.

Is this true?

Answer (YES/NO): NO